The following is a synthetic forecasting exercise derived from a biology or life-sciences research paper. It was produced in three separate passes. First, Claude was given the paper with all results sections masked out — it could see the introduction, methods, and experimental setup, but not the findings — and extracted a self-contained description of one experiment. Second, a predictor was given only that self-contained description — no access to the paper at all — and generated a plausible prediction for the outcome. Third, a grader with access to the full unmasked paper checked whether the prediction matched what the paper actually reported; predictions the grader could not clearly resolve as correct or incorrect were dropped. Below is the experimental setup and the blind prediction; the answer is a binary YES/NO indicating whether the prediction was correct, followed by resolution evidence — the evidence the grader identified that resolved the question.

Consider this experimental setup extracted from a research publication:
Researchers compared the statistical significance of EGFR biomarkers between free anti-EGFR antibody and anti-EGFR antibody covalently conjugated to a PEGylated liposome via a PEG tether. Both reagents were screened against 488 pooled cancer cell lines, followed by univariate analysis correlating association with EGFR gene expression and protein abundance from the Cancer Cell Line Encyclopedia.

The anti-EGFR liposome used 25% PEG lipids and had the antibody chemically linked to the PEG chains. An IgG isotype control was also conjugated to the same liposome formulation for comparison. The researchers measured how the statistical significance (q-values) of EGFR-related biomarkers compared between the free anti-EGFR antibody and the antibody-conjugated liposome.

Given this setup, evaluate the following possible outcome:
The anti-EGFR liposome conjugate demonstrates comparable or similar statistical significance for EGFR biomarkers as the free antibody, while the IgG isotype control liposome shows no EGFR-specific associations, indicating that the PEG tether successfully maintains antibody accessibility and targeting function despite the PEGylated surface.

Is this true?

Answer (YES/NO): NO